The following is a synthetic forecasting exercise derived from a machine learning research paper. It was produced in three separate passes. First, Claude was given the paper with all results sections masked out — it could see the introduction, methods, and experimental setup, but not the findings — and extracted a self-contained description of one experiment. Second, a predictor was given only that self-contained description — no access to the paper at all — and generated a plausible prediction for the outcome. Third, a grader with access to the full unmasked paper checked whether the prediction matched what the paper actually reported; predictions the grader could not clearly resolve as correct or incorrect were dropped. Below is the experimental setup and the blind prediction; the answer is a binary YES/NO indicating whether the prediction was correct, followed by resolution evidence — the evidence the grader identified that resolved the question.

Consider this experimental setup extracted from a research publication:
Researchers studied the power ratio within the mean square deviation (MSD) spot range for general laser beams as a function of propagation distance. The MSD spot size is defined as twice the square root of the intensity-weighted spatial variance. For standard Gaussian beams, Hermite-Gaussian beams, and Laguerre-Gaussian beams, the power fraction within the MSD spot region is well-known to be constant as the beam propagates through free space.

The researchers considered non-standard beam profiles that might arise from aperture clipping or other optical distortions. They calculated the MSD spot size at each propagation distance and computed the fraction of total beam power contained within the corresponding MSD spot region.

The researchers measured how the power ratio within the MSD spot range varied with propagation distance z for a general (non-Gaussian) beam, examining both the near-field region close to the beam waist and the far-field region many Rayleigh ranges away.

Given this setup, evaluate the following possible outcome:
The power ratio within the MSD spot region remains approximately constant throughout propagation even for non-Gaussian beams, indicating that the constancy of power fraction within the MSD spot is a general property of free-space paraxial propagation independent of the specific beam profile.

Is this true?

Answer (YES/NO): NO